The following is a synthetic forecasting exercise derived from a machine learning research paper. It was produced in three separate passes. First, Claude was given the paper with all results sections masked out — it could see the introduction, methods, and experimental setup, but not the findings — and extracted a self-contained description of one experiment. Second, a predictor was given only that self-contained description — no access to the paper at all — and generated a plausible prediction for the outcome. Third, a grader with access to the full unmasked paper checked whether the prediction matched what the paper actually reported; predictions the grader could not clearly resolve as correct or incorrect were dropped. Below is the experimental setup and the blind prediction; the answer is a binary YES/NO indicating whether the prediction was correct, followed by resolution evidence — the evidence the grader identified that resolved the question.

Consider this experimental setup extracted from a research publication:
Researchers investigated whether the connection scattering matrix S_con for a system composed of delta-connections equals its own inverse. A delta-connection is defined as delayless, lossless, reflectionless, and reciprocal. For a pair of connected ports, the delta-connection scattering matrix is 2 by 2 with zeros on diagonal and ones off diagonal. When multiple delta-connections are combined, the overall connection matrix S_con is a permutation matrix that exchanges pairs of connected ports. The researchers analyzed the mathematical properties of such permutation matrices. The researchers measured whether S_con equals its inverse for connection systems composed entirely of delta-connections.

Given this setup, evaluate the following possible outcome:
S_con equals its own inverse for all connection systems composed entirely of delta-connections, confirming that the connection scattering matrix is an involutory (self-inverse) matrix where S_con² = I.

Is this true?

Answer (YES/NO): YES